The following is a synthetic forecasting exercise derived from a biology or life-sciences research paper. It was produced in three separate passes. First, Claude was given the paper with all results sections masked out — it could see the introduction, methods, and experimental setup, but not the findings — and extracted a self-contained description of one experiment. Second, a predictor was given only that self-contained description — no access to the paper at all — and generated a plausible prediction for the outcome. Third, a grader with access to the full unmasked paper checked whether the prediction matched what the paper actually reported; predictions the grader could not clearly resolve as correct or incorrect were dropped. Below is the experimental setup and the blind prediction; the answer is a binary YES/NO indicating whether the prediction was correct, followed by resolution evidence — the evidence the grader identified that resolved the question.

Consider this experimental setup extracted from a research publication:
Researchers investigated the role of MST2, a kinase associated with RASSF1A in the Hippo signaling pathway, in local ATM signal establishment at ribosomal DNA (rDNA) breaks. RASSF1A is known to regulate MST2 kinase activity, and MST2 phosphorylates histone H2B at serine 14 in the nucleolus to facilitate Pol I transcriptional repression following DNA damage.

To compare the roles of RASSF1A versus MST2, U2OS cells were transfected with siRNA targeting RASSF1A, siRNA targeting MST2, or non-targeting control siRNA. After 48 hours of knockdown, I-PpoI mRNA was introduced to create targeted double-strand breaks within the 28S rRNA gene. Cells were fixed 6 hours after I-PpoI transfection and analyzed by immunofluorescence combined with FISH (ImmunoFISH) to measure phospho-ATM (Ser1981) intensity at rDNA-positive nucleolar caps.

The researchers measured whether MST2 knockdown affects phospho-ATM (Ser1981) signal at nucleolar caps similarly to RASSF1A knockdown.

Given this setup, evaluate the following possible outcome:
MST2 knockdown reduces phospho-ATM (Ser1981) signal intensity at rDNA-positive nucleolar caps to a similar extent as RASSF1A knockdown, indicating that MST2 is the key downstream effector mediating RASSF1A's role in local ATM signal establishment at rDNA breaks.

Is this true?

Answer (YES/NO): NO